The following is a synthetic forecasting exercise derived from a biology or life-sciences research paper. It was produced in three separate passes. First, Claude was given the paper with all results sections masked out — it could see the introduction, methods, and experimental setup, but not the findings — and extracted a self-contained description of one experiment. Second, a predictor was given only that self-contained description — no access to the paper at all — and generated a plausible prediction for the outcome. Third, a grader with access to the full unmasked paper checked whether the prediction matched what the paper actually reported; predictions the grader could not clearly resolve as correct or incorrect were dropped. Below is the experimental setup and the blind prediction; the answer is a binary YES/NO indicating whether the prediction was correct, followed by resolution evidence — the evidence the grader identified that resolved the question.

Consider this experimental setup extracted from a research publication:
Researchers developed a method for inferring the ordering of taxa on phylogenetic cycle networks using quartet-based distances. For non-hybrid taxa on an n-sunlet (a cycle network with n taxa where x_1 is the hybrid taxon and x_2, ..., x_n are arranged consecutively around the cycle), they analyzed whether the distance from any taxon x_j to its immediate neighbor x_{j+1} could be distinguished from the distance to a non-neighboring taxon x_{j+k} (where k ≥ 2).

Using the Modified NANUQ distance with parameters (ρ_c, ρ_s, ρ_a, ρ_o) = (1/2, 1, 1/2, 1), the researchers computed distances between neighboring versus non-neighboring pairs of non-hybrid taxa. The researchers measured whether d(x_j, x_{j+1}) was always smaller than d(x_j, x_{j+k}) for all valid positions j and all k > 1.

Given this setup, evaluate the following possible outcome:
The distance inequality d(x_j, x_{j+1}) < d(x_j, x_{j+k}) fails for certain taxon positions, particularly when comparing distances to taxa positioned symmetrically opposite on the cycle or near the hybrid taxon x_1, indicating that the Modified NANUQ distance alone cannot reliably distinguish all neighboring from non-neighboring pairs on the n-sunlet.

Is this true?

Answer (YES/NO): NO